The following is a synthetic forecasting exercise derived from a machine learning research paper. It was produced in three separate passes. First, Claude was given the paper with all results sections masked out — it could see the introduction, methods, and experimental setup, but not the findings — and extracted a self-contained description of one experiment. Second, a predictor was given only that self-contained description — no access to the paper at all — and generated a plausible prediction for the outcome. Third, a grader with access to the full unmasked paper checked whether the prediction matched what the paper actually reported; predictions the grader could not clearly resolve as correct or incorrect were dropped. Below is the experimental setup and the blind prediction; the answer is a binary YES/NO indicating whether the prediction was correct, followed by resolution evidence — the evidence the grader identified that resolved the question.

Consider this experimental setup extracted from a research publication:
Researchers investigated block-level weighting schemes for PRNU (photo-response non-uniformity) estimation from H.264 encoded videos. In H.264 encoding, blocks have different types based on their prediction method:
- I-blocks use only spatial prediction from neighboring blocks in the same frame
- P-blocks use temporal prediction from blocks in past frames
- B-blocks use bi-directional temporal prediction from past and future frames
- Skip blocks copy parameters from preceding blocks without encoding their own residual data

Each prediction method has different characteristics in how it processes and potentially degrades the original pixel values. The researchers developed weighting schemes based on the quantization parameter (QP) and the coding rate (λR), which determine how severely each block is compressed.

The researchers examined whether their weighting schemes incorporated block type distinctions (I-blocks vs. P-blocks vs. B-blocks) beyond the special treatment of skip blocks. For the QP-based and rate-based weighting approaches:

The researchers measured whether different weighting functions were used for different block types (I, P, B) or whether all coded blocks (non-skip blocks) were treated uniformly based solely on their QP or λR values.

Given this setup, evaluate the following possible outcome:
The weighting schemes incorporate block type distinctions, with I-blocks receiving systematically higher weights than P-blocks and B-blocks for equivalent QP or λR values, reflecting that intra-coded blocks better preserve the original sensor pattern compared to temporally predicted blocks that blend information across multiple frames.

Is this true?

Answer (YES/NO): NO